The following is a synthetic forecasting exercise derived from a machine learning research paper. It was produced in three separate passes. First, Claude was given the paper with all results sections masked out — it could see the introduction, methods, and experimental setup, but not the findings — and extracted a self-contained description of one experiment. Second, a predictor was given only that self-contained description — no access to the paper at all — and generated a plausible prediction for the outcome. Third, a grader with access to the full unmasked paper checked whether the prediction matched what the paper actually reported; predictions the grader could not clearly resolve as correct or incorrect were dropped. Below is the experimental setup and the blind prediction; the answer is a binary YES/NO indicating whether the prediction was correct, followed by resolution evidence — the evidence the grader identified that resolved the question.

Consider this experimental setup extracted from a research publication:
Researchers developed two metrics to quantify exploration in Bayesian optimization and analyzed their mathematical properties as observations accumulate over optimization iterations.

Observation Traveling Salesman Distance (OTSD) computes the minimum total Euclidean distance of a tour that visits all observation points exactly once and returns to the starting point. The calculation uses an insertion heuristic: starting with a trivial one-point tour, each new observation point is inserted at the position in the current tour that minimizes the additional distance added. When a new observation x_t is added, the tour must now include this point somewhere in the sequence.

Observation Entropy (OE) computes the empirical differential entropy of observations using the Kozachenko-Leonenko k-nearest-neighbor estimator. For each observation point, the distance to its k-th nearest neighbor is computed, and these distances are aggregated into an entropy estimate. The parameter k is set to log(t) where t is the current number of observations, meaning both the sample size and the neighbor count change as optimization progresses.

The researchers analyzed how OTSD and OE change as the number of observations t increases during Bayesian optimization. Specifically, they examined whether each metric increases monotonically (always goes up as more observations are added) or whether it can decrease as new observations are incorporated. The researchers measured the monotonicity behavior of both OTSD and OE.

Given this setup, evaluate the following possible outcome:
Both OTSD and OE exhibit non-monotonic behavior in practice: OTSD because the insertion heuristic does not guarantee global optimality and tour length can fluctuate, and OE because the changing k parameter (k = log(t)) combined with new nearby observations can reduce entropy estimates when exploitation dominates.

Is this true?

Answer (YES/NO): NO